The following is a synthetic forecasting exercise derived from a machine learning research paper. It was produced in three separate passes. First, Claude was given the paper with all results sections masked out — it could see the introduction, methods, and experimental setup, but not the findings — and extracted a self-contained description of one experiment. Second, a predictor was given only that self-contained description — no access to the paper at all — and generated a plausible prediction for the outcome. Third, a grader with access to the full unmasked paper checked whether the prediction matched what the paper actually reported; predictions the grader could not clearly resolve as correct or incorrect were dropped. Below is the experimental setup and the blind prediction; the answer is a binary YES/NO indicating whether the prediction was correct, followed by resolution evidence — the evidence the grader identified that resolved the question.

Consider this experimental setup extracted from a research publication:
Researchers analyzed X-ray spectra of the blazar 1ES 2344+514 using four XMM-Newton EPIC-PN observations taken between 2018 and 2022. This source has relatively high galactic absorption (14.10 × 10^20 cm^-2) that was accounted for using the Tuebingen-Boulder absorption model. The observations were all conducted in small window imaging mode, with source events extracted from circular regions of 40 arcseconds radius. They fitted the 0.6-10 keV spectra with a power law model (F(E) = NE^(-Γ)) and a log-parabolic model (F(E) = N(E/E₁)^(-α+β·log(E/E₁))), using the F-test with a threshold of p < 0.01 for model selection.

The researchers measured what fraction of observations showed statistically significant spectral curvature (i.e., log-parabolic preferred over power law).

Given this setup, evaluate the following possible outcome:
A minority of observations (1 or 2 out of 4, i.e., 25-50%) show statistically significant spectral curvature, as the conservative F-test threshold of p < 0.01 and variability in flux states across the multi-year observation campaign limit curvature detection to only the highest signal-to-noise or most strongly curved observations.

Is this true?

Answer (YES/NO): YES